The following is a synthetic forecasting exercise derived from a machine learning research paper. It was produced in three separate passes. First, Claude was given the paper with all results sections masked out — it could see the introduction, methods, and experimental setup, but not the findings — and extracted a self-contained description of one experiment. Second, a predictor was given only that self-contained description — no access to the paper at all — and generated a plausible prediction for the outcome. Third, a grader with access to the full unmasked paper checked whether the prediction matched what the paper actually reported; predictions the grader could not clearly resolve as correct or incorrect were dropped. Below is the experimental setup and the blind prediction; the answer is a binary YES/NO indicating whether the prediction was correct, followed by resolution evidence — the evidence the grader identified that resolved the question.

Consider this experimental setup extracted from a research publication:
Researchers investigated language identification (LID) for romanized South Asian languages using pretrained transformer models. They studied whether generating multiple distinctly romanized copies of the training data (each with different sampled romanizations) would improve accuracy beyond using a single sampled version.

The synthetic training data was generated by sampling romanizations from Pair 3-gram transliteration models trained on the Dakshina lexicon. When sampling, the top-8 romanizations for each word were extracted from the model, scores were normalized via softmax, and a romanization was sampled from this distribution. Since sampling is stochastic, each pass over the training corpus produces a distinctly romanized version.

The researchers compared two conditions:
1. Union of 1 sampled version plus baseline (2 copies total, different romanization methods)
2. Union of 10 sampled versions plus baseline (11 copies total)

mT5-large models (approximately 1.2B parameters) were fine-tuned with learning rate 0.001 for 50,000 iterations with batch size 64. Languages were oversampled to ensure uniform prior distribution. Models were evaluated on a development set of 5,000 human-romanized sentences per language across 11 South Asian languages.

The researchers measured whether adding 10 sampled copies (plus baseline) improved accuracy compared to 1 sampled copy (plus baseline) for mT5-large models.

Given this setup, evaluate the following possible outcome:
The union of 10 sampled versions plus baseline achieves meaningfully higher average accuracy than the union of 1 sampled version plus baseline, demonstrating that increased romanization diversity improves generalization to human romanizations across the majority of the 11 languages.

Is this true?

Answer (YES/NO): NO